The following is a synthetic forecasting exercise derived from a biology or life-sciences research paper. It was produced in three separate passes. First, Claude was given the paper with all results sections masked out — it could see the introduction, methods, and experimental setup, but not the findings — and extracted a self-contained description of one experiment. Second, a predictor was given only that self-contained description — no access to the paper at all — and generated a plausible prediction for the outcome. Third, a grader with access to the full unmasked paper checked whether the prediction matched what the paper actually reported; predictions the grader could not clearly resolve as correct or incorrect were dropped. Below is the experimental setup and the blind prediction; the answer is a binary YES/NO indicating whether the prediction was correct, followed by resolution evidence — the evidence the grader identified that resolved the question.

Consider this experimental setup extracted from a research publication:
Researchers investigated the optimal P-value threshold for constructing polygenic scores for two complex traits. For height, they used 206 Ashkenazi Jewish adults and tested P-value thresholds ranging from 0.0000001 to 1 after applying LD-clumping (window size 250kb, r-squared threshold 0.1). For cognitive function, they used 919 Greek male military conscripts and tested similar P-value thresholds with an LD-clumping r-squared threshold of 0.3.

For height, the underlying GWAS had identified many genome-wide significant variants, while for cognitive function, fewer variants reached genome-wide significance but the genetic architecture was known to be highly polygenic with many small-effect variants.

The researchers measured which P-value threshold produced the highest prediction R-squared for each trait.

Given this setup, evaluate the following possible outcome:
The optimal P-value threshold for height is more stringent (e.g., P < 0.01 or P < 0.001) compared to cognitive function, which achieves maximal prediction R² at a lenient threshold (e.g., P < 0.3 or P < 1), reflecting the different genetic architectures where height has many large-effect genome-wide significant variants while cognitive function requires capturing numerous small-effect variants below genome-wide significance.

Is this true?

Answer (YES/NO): YES